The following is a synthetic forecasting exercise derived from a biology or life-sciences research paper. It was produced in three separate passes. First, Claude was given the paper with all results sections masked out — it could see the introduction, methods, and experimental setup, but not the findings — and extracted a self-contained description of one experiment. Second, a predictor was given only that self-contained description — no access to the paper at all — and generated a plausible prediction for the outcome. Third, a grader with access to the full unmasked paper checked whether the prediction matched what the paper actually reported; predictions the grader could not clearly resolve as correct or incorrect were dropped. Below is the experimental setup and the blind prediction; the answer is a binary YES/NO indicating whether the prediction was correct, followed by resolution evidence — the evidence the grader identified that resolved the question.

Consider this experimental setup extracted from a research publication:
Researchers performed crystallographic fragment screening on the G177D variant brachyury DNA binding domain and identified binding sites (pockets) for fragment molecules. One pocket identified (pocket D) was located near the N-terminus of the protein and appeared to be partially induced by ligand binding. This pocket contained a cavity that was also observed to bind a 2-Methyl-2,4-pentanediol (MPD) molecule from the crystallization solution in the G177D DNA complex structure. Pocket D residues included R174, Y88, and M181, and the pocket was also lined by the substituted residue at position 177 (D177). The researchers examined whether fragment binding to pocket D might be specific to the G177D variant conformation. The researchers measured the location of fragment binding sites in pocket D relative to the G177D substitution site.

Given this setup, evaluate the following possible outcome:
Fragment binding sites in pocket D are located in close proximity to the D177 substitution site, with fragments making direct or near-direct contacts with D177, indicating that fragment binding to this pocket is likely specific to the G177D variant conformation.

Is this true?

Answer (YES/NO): NO